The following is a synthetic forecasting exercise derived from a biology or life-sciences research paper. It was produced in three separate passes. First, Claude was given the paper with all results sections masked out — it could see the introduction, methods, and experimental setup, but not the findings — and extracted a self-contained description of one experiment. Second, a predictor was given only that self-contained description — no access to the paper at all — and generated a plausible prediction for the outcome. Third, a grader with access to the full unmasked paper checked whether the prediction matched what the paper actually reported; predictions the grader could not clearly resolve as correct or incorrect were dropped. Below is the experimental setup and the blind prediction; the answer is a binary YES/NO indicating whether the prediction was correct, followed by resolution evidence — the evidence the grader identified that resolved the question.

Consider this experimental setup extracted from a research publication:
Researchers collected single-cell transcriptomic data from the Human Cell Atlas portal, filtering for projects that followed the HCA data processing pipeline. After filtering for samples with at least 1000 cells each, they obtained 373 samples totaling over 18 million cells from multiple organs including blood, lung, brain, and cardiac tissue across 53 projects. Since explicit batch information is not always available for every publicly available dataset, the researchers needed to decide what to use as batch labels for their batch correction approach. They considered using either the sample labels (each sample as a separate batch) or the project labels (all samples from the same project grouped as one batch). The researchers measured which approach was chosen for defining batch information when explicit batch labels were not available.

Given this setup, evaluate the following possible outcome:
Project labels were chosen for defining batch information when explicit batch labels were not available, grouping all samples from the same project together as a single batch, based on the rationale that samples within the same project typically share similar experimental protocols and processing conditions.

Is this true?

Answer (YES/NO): NO